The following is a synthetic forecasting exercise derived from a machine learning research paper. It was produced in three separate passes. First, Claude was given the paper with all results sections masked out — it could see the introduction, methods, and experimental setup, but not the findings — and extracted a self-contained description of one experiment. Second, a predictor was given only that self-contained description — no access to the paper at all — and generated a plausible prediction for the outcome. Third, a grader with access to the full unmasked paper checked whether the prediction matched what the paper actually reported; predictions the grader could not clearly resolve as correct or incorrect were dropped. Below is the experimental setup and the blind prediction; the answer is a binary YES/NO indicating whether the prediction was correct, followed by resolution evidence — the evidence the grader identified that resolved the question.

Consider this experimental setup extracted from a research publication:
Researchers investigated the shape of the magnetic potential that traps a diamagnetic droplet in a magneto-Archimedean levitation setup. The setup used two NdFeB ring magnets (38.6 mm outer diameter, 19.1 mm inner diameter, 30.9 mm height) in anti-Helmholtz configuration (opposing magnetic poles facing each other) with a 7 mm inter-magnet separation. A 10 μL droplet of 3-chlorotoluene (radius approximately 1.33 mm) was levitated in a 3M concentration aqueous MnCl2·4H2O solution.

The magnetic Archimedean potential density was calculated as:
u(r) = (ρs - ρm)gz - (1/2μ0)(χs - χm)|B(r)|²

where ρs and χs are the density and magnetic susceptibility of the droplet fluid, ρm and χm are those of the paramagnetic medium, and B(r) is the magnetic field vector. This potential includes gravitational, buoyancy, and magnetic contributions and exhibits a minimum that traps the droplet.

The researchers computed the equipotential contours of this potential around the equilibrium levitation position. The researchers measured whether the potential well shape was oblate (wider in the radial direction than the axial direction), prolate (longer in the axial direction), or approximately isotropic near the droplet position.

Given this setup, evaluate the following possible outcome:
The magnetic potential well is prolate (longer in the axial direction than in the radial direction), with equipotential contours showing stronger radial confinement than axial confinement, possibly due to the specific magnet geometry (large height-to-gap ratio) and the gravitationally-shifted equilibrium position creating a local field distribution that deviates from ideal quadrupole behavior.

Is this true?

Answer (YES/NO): NO